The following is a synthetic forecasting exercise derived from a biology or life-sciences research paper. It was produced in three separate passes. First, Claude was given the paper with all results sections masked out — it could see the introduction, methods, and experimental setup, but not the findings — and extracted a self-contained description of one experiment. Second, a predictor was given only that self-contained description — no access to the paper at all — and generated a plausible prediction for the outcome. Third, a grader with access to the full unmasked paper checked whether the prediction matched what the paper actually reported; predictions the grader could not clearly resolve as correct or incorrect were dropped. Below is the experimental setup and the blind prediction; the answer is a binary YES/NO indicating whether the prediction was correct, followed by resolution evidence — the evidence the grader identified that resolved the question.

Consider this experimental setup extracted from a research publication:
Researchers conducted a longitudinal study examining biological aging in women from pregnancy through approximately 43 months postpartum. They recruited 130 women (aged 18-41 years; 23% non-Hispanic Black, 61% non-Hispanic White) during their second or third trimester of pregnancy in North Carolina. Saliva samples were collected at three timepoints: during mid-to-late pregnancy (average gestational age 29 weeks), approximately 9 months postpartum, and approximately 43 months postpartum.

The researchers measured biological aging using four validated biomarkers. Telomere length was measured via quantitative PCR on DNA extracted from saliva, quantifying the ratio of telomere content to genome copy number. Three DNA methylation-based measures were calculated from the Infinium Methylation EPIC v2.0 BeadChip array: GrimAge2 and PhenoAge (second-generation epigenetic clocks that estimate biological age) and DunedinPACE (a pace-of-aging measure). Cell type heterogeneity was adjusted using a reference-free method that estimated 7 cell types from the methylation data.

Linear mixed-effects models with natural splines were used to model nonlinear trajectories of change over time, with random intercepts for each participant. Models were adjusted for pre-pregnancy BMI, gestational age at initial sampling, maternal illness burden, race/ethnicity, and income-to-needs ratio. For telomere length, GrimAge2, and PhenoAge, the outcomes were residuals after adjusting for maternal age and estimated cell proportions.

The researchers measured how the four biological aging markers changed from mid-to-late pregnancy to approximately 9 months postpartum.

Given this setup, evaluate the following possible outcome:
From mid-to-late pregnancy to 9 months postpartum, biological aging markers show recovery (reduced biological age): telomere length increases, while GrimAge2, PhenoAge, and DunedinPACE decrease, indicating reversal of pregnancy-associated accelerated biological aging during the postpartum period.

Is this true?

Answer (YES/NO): NO